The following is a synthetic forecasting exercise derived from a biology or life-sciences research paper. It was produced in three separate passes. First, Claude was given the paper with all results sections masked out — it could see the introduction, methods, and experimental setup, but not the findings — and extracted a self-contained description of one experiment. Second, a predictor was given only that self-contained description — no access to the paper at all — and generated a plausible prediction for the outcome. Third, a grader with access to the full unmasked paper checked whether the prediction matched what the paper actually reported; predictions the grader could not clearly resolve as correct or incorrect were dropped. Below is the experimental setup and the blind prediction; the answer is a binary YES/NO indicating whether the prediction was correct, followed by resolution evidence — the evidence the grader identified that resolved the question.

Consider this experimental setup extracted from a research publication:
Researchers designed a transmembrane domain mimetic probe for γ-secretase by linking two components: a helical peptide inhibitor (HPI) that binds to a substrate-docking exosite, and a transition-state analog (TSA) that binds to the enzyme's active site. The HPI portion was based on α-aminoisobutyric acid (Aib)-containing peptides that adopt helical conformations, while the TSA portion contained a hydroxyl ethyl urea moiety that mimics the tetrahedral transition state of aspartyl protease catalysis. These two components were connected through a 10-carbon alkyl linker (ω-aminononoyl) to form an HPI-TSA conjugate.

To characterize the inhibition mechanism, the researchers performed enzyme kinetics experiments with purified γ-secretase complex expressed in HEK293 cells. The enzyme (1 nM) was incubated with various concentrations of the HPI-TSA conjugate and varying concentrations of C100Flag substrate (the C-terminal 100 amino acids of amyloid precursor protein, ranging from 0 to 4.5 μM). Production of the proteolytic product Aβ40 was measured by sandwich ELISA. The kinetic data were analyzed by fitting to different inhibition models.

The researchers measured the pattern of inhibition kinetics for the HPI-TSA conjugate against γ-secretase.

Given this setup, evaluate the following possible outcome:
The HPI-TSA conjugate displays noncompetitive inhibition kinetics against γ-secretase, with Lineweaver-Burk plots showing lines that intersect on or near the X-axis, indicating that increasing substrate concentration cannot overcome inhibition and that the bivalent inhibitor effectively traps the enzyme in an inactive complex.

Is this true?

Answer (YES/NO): YES